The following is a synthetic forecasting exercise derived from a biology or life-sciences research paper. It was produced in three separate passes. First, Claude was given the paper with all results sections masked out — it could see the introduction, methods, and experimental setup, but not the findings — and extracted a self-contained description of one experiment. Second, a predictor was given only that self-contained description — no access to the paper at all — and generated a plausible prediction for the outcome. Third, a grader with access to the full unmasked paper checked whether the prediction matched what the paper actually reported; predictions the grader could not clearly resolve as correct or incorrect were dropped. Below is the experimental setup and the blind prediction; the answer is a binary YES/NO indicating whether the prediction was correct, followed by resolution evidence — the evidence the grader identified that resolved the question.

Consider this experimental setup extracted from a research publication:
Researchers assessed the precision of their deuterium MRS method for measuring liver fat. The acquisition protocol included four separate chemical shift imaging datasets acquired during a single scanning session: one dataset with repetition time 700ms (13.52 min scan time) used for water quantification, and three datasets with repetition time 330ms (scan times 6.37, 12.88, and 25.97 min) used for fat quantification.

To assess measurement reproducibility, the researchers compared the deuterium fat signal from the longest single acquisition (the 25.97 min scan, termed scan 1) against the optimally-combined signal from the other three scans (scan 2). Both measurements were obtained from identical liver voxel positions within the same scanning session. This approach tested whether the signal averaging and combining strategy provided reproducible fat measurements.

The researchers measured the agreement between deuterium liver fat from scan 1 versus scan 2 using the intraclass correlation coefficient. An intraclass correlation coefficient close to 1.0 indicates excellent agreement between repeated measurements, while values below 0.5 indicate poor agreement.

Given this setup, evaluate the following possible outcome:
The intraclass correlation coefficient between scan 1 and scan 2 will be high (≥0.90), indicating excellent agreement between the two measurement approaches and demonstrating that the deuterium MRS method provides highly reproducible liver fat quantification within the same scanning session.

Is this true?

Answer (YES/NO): YES